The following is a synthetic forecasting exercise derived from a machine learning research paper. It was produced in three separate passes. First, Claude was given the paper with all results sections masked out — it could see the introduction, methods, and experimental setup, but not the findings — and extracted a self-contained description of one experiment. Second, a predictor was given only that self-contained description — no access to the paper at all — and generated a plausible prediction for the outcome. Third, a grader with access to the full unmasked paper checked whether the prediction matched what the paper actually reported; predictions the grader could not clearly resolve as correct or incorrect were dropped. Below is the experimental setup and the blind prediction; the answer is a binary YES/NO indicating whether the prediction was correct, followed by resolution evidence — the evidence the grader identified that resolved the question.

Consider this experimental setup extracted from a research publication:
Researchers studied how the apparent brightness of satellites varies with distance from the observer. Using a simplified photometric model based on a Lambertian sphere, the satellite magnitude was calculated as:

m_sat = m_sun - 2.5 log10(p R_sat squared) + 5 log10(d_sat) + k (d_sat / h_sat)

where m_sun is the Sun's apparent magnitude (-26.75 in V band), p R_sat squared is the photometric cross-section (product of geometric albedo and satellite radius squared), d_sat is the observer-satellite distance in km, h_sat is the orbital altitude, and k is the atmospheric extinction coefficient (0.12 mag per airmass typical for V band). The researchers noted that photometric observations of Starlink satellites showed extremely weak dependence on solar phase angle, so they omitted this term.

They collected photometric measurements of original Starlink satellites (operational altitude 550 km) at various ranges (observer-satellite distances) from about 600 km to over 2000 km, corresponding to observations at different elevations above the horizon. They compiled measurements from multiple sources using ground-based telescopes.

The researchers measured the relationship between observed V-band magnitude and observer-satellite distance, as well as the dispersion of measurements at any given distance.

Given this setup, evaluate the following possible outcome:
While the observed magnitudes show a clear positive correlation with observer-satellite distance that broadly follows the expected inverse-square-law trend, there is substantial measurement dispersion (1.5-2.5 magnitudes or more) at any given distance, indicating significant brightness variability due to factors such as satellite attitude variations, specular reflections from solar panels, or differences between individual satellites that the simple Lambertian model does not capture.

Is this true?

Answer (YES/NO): NO